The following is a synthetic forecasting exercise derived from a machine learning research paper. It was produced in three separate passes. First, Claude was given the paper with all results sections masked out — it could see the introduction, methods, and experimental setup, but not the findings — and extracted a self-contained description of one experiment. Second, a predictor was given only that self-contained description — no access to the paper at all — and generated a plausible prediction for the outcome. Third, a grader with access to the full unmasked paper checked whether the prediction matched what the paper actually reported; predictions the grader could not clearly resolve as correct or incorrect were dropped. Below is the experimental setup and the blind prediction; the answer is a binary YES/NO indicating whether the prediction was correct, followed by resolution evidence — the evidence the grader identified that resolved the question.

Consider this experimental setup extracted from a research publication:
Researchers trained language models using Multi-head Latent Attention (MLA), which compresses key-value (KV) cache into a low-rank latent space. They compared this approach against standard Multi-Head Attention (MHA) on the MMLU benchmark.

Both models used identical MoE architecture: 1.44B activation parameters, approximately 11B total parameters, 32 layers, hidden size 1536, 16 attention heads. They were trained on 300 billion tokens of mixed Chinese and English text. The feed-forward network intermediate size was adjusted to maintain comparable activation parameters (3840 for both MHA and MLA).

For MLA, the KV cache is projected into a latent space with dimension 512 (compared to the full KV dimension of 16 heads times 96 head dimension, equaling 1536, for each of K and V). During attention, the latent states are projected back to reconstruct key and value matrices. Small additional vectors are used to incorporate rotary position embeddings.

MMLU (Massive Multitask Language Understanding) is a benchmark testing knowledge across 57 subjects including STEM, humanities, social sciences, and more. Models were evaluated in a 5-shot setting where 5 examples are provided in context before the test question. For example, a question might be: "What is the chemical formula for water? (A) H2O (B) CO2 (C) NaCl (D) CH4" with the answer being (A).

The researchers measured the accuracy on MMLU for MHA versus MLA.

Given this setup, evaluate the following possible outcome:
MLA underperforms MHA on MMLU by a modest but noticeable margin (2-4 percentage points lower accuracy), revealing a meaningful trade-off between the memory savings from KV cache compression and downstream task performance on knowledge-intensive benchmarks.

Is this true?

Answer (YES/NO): NO